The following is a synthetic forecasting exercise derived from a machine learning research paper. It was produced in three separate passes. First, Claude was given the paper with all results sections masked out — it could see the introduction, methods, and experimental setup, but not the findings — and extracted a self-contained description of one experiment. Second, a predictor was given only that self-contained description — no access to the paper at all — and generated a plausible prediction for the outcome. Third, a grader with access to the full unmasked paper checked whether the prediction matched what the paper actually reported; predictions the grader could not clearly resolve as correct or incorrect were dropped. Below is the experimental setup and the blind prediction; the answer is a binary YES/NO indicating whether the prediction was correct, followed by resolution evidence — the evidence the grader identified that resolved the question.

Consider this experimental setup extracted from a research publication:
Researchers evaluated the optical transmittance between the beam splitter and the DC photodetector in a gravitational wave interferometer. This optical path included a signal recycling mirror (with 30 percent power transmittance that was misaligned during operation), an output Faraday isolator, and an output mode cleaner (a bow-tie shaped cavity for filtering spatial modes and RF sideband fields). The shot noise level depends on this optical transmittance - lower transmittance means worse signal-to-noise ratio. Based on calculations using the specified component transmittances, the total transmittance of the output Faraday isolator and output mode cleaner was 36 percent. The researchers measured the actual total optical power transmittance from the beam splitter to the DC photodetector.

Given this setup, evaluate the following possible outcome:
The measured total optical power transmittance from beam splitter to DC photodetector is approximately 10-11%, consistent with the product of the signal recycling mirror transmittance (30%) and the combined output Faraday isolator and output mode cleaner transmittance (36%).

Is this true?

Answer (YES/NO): NO